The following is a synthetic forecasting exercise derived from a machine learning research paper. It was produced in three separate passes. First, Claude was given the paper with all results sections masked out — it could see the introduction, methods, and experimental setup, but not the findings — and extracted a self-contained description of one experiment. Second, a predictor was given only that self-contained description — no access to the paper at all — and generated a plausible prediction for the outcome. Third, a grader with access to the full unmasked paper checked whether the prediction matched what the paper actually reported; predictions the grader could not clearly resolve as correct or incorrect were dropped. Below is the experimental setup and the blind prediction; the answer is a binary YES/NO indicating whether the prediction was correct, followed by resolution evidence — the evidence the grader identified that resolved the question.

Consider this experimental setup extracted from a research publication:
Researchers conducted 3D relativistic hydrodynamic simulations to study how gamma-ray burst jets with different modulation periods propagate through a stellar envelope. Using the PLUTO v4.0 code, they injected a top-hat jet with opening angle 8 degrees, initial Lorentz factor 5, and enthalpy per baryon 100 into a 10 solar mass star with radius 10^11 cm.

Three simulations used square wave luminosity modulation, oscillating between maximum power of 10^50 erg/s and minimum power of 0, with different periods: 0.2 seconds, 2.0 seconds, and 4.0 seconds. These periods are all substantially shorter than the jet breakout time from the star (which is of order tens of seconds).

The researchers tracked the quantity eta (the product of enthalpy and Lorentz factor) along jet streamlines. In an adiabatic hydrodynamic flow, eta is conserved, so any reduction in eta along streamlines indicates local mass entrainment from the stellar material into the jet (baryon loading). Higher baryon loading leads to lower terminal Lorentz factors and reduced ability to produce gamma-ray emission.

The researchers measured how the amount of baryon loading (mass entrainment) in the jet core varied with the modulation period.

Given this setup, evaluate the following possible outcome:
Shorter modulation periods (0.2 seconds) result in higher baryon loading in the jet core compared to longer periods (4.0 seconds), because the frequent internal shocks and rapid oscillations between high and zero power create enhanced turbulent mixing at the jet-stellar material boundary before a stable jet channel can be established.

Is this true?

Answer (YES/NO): YES